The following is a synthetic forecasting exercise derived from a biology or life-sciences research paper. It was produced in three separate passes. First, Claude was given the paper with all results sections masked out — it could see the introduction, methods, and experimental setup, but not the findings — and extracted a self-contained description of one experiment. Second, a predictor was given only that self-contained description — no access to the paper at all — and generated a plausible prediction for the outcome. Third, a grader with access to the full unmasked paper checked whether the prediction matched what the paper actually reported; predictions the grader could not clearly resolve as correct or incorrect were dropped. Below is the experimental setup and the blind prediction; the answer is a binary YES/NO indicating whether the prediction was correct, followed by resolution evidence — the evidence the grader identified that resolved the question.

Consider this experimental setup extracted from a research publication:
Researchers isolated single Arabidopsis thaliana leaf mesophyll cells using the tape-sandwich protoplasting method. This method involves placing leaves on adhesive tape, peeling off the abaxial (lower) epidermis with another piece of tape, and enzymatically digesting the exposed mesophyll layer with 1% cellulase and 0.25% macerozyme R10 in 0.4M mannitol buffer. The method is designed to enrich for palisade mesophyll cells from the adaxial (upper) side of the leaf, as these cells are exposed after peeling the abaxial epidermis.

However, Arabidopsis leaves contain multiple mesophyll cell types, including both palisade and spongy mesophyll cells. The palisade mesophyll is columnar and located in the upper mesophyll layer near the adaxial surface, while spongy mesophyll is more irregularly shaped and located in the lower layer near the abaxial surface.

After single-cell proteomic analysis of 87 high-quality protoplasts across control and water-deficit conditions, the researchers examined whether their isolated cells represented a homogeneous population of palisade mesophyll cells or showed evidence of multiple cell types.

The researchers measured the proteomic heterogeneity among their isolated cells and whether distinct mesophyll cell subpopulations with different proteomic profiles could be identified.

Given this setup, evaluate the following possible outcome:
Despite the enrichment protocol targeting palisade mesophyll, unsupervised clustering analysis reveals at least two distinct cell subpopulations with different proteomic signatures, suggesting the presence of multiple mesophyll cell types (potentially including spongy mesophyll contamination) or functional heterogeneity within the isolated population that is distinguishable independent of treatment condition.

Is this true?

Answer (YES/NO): NO